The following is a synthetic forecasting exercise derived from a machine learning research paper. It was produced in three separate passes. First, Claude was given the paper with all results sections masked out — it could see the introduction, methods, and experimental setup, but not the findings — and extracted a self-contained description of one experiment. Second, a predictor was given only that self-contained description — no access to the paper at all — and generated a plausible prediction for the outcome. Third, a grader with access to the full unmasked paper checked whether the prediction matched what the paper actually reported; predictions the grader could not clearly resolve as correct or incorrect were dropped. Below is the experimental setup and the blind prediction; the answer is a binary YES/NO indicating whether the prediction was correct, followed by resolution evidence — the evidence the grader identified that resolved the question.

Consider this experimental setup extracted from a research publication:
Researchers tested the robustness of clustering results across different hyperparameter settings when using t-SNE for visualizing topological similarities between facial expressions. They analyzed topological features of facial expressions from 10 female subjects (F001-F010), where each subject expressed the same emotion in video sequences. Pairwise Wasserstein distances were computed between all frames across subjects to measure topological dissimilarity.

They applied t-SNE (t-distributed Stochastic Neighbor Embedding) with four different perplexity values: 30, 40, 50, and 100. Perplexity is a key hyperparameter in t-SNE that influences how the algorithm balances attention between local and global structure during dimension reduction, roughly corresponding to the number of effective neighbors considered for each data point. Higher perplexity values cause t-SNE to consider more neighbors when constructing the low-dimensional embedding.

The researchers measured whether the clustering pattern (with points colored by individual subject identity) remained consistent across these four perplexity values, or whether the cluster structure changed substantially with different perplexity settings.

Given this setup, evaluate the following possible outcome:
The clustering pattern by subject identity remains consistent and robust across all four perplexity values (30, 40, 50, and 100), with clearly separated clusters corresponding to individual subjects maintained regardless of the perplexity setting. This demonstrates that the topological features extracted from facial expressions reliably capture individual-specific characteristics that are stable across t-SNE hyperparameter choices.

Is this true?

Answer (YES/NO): YES